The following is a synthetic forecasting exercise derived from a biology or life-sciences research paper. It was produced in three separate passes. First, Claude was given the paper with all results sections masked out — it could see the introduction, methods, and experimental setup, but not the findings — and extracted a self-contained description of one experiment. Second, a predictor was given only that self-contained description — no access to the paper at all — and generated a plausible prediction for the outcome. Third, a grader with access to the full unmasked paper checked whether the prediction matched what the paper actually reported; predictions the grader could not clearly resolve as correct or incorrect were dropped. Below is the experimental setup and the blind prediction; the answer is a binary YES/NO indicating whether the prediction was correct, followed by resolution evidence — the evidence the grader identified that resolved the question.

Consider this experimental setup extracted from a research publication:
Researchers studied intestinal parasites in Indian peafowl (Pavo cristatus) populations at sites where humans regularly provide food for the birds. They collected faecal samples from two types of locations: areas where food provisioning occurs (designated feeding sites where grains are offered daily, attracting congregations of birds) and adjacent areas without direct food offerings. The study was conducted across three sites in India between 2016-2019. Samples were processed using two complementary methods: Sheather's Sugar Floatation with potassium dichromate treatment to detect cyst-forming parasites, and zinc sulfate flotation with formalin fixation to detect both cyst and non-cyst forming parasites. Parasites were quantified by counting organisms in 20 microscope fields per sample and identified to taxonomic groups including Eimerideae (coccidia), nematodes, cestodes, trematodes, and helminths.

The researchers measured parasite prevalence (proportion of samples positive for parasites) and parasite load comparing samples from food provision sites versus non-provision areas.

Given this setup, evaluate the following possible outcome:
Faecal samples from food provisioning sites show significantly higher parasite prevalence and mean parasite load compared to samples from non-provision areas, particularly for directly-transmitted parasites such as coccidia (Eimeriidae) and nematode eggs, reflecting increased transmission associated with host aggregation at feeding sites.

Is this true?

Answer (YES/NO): NO